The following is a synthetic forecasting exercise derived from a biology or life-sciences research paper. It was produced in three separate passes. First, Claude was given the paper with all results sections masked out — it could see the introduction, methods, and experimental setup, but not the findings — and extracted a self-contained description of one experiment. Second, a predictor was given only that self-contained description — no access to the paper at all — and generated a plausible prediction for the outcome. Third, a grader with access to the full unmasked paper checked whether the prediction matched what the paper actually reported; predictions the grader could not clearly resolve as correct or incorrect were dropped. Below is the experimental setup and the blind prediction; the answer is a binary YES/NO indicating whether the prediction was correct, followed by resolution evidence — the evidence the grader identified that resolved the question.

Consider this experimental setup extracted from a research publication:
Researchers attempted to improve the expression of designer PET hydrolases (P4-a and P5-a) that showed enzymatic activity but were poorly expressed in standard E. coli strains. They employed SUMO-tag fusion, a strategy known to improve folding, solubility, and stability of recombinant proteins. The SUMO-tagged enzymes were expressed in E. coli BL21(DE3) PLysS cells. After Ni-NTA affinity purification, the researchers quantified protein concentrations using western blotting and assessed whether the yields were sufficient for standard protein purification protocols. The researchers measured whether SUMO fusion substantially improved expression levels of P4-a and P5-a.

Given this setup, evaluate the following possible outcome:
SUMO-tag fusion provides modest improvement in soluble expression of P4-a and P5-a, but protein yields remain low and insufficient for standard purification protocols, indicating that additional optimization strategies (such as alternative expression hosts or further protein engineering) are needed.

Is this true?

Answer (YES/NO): YES